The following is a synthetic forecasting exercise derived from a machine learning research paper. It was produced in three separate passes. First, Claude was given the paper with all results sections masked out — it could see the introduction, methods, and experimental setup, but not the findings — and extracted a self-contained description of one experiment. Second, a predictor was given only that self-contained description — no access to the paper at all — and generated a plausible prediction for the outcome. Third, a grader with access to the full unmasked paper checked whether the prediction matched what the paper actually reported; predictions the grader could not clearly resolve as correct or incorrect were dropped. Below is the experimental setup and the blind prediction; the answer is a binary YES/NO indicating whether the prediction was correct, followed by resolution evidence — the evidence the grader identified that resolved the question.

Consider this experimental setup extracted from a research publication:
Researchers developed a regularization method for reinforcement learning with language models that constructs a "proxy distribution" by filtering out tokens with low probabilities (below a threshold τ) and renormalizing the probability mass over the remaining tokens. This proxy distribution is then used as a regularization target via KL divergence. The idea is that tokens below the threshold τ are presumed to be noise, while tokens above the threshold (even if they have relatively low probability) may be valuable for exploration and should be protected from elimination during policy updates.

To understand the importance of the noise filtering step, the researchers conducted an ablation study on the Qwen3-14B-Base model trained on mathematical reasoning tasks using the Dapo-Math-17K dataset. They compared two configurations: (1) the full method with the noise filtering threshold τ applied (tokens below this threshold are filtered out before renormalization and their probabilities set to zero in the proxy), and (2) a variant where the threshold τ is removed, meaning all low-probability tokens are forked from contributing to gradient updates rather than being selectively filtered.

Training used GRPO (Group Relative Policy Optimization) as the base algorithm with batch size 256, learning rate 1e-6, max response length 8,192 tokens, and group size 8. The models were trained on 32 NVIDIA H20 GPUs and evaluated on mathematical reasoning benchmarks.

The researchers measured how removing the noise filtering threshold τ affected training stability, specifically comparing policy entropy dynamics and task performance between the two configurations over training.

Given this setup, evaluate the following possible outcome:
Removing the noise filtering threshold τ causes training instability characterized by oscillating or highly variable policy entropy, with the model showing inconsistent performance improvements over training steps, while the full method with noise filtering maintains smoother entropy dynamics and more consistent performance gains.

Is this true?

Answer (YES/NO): NO